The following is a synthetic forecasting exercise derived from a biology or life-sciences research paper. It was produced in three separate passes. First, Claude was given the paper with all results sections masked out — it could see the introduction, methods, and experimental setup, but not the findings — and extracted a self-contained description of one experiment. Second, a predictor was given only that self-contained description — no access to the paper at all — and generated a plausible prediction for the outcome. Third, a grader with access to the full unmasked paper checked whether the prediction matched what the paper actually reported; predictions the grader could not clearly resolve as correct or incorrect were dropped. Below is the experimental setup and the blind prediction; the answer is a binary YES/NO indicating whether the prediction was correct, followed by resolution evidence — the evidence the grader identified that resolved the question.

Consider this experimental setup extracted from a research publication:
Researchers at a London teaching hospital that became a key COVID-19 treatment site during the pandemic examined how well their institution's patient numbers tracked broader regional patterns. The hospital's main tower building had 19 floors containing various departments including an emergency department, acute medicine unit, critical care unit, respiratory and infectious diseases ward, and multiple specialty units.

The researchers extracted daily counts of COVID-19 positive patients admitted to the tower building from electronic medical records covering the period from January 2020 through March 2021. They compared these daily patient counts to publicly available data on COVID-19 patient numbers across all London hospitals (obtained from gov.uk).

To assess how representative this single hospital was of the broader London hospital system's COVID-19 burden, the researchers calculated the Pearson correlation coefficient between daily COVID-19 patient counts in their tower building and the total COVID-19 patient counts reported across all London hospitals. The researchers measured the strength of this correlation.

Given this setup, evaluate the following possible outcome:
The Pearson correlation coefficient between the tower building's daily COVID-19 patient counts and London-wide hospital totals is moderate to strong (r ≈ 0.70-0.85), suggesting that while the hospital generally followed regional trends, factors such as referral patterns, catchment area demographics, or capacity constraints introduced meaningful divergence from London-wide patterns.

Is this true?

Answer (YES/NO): NO